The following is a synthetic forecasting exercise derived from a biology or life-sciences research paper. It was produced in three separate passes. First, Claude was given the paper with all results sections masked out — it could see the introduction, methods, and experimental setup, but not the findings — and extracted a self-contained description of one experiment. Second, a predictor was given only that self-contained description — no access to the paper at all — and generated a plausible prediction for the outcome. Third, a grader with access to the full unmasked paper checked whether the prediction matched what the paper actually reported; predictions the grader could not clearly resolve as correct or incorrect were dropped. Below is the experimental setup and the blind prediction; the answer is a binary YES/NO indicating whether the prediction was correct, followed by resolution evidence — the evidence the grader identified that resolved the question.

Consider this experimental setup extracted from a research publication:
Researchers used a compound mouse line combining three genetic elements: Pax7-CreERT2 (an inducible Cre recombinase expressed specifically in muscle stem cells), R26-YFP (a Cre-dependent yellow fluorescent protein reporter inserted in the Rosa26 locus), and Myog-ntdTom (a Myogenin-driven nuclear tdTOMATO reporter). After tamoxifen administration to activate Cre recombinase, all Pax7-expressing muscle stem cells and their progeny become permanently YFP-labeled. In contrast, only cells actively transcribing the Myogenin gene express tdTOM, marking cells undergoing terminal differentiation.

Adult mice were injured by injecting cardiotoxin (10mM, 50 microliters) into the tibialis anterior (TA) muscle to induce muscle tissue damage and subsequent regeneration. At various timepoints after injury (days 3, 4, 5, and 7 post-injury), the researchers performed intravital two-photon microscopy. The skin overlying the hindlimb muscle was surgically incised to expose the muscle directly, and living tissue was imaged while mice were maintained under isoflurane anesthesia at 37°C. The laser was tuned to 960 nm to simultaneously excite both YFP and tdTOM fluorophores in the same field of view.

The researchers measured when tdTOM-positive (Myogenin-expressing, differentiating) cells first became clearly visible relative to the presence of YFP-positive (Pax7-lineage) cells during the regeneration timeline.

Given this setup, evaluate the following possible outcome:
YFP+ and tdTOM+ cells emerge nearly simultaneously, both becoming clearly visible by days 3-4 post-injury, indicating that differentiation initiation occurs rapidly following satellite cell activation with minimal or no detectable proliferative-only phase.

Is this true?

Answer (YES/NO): NO